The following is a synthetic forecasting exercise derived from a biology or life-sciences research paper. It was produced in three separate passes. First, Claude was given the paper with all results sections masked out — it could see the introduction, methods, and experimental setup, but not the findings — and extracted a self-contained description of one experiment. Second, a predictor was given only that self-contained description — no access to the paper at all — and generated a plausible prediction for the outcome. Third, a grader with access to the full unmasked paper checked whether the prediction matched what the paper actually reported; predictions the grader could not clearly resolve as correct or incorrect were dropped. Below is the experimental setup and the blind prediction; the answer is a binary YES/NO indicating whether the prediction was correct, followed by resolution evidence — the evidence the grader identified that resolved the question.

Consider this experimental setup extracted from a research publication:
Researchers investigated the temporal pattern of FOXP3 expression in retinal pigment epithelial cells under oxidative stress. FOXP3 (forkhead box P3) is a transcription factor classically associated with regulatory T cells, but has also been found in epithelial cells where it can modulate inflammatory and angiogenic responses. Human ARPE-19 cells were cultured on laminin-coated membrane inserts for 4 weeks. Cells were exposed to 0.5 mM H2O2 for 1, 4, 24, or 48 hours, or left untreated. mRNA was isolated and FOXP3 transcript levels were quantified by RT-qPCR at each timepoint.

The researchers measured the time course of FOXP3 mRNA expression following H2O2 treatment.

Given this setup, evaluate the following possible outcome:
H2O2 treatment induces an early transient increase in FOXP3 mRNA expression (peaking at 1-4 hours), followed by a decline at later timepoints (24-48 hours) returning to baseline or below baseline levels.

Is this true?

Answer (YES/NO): YES